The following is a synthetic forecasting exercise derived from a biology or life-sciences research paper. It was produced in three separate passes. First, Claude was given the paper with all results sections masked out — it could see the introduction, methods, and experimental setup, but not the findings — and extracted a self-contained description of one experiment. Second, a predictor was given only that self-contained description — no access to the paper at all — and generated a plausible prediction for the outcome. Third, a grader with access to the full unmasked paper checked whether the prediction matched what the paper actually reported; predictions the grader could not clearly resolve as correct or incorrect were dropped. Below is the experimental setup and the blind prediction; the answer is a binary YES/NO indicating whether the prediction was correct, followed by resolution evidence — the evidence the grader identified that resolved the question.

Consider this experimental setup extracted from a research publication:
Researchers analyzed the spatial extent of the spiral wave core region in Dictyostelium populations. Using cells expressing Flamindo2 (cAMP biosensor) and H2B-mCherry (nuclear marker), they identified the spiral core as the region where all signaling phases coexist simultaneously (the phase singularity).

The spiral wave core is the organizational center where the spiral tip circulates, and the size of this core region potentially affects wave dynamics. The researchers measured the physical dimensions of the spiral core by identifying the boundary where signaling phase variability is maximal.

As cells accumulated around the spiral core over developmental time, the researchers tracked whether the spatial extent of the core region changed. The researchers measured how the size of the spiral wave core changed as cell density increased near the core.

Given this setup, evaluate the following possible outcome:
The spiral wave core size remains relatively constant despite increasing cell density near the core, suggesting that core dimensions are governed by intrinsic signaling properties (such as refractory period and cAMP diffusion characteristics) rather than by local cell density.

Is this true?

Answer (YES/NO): NO